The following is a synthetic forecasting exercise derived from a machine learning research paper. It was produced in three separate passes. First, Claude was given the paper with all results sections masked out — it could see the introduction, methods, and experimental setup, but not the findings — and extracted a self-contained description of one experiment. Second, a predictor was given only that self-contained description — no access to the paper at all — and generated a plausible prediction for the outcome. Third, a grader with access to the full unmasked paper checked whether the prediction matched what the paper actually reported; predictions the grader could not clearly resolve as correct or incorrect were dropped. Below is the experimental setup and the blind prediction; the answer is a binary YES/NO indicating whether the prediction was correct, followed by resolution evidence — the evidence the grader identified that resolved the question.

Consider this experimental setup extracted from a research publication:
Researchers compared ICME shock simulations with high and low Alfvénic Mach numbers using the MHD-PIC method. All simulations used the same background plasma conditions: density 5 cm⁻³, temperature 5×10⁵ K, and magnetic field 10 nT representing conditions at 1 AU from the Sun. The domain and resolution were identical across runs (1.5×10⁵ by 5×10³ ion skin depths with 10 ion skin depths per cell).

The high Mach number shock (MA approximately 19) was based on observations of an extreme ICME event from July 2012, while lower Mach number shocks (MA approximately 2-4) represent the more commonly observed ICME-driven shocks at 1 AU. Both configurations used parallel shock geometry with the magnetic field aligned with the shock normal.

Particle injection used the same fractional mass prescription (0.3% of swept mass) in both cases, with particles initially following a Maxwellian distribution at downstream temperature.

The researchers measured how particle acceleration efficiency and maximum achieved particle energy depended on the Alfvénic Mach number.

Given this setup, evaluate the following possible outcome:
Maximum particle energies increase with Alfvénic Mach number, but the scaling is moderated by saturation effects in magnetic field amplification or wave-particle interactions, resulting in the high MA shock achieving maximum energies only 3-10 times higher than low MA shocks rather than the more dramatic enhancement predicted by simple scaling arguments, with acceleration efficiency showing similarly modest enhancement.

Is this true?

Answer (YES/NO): NO